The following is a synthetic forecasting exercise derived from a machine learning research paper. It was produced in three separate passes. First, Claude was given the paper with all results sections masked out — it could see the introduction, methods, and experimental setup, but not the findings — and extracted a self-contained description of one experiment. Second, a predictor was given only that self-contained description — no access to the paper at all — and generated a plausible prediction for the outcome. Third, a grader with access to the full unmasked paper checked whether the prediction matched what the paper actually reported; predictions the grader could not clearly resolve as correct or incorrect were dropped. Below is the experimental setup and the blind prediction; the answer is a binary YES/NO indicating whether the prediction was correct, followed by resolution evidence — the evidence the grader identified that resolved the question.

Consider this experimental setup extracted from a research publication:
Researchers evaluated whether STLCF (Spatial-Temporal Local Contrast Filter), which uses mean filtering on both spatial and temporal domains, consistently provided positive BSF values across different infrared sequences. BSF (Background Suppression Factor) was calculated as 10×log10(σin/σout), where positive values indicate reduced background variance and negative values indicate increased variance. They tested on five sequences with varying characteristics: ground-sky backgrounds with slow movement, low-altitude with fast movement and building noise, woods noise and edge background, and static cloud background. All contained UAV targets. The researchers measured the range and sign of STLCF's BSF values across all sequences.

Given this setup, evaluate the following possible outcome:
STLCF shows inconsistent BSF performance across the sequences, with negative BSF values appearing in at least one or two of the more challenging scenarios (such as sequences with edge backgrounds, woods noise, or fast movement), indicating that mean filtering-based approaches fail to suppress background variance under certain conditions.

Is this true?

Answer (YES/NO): NO